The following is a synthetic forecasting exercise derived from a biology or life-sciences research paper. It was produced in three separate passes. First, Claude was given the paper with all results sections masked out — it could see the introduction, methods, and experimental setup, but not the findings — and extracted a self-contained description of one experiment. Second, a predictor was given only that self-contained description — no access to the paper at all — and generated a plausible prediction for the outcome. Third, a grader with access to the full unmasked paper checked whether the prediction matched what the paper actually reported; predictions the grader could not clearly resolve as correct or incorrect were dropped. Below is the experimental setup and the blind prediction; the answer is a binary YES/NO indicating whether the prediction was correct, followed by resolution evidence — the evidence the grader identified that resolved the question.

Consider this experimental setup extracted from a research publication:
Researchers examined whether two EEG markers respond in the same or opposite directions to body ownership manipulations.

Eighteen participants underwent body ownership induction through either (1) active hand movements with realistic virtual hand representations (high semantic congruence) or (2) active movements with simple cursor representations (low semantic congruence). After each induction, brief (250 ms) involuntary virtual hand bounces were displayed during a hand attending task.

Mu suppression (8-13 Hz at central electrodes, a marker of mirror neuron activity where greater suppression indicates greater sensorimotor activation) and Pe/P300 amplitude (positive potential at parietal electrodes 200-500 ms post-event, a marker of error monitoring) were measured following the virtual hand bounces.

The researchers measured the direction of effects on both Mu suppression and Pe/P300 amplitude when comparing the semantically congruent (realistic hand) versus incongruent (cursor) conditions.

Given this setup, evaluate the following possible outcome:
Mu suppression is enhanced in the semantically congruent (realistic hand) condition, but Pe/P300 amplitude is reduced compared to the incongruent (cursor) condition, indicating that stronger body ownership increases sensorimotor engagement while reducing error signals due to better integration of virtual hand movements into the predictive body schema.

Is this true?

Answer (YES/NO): YES